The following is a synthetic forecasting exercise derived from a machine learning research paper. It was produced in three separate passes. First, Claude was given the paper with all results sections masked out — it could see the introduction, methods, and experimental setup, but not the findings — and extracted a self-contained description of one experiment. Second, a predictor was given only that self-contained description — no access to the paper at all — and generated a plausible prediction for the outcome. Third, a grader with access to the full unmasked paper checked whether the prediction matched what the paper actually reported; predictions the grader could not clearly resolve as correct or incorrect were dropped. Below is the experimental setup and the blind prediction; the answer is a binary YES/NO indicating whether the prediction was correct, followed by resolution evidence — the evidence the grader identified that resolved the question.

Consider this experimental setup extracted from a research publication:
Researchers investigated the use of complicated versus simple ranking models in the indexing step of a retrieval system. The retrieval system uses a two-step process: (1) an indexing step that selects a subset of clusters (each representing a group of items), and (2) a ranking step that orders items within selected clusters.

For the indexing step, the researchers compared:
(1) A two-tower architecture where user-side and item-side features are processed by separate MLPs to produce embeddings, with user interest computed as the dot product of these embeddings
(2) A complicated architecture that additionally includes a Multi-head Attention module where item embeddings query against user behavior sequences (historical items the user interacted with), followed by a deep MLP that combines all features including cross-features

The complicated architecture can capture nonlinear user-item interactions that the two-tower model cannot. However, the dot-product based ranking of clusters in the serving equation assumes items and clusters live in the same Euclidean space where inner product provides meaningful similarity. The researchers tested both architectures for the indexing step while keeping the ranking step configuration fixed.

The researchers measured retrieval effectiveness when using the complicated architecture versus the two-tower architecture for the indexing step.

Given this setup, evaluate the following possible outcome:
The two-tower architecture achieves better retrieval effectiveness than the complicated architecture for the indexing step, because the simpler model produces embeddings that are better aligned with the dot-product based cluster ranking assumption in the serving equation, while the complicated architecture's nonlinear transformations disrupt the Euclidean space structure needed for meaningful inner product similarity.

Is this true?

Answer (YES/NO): YES